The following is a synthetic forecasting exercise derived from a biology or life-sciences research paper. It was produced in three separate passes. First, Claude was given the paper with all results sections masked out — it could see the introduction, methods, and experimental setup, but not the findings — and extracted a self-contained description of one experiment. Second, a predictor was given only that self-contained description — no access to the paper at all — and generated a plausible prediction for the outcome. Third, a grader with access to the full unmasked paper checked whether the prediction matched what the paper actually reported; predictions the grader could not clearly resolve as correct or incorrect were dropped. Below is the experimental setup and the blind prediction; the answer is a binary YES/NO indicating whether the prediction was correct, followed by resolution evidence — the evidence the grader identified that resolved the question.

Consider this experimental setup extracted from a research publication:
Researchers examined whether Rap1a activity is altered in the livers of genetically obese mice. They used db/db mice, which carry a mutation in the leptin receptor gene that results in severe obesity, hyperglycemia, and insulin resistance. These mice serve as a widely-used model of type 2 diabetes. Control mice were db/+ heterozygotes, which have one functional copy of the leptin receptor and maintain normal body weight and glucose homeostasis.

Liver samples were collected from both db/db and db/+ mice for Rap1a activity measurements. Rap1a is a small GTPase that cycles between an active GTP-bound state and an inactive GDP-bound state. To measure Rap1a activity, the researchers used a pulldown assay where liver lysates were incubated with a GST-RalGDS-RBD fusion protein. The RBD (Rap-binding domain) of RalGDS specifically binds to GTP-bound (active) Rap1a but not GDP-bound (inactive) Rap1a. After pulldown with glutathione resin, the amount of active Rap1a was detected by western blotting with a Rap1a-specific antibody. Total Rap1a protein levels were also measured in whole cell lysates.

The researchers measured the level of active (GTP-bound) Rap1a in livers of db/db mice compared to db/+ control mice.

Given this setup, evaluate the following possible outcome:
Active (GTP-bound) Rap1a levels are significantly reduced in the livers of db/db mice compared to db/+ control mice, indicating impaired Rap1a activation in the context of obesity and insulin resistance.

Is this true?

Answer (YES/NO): YES